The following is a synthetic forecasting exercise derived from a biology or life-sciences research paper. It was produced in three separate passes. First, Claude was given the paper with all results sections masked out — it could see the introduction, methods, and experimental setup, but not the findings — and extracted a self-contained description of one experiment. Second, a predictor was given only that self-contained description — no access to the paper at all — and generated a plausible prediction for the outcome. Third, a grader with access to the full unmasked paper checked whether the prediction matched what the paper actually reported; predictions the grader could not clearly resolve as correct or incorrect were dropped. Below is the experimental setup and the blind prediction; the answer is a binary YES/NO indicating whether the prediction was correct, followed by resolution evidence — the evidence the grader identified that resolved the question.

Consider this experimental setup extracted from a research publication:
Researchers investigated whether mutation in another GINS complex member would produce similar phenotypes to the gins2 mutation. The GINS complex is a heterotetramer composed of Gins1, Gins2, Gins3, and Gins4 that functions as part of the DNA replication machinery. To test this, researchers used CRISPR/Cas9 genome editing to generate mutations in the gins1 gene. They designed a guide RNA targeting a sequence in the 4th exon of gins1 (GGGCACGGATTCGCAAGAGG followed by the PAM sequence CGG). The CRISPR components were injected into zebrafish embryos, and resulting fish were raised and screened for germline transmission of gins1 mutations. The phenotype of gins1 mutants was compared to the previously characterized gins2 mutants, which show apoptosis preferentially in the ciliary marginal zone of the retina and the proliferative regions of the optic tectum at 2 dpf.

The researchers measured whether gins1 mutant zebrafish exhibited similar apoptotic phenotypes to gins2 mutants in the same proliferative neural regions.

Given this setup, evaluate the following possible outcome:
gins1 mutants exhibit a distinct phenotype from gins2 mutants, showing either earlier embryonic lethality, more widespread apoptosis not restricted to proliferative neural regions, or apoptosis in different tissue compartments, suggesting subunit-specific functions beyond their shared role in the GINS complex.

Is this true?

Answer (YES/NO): NO